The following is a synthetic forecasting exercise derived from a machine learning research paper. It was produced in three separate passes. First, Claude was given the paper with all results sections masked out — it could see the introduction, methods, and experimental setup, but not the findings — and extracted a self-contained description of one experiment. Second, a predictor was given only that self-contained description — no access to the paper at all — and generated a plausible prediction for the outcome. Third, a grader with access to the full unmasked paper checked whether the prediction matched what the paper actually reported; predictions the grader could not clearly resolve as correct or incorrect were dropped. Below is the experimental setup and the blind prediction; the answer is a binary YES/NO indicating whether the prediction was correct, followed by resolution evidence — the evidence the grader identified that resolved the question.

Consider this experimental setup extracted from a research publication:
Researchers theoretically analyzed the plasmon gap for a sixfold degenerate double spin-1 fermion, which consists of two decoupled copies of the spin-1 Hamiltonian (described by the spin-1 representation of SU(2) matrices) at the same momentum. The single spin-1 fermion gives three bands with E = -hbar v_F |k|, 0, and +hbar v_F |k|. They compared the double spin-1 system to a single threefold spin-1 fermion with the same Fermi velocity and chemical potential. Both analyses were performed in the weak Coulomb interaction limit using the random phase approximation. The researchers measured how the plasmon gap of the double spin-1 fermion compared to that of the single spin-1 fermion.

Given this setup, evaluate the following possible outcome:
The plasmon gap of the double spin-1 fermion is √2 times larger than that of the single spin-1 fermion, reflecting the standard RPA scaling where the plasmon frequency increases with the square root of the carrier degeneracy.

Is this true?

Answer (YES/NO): YES